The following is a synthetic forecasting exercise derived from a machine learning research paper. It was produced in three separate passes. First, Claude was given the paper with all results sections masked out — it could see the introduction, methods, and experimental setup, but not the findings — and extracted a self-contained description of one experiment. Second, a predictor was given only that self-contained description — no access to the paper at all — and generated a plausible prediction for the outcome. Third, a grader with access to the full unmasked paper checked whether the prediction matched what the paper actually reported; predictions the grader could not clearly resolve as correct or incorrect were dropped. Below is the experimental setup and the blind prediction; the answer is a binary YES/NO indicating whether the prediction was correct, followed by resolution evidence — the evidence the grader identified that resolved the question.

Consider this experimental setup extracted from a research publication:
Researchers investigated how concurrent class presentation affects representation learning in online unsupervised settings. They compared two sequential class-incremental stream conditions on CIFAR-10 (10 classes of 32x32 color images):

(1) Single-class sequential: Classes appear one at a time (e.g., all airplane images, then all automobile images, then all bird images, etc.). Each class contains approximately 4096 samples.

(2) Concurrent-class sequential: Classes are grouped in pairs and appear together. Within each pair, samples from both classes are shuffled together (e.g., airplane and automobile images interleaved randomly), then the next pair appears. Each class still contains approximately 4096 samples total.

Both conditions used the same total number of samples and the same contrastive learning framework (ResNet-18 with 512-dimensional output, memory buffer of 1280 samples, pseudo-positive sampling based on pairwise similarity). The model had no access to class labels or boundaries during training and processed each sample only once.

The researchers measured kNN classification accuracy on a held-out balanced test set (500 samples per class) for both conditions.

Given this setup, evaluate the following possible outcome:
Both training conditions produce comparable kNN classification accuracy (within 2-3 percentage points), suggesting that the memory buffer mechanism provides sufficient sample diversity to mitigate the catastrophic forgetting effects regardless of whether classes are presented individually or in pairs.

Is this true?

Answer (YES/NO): NO